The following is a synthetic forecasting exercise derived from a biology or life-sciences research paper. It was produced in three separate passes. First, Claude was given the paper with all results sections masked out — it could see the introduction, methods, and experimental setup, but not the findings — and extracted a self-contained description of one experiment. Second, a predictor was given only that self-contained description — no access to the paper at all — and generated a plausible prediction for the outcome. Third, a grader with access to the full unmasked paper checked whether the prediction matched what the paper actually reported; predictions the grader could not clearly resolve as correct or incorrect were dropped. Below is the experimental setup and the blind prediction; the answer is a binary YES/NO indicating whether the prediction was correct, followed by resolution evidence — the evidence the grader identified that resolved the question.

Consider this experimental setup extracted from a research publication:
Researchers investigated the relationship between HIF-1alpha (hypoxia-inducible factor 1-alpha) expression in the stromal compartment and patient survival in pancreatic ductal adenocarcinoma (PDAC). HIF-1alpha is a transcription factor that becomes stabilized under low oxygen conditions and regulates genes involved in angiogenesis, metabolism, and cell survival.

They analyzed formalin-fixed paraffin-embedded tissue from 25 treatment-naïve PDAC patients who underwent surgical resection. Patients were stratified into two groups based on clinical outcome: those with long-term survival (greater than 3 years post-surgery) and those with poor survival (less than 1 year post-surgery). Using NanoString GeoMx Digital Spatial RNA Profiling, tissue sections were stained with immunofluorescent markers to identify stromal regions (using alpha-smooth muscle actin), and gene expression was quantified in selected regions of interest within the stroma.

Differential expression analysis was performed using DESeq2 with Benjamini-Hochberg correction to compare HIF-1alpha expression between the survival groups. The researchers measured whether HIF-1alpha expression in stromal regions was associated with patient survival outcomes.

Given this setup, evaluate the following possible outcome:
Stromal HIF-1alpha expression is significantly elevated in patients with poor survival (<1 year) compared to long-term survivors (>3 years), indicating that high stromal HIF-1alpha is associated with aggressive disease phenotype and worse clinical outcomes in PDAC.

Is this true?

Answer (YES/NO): YES